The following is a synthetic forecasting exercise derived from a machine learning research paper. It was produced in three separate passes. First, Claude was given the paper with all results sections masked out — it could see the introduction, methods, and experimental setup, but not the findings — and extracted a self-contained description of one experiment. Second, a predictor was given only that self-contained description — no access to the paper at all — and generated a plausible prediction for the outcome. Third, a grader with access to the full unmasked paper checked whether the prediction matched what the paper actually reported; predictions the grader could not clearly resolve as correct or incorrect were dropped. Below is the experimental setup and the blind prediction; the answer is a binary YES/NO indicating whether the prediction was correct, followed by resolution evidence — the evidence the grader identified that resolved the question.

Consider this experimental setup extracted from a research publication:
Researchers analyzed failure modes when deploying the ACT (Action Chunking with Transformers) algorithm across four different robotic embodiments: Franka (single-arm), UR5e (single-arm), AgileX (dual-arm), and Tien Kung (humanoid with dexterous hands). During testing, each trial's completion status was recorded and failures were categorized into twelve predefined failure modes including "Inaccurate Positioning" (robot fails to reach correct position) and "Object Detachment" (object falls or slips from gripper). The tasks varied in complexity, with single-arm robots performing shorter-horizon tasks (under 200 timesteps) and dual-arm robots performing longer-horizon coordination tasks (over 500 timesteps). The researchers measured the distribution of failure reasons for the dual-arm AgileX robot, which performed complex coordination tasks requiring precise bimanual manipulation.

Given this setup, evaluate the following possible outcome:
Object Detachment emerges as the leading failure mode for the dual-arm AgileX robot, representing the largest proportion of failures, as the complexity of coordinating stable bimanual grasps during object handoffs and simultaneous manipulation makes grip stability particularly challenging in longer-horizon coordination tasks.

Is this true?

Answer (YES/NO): NO